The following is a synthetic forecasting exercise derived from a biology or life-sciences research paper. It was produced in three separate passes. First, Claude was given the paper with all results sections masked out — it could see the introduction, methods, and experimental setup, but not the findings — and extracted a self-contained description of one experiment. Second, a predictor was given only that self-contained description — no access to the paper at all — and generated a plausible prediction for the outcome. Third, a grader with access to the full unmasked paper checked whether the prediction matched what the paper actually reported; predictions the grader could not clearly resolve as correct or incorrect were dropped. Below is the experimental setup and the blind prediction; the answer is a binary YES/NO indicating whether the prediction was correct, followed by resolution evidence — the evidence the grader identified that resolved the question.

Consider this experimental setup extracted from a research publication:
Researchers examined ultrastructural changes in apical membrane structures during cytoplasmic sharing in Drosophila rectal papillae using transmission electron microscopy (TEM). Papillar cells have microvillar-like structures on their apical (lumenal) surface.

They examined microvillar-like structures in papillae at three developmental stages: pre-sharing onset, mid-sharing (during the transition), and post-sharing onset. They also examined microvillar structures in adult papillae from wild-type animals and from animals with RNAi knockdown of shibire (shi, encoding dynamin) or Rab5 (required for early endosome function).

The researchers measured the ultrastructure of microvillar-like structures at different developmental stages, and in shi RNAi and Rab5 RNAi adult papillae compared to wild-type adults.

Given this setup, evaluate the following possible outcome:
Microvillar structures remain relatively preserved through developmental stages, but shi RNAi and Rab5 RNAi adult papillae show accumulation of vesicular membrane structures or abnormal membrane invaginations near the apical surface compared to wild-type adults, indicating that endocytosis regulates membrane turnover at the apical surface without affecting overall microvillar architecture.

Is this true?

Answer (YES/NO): NO